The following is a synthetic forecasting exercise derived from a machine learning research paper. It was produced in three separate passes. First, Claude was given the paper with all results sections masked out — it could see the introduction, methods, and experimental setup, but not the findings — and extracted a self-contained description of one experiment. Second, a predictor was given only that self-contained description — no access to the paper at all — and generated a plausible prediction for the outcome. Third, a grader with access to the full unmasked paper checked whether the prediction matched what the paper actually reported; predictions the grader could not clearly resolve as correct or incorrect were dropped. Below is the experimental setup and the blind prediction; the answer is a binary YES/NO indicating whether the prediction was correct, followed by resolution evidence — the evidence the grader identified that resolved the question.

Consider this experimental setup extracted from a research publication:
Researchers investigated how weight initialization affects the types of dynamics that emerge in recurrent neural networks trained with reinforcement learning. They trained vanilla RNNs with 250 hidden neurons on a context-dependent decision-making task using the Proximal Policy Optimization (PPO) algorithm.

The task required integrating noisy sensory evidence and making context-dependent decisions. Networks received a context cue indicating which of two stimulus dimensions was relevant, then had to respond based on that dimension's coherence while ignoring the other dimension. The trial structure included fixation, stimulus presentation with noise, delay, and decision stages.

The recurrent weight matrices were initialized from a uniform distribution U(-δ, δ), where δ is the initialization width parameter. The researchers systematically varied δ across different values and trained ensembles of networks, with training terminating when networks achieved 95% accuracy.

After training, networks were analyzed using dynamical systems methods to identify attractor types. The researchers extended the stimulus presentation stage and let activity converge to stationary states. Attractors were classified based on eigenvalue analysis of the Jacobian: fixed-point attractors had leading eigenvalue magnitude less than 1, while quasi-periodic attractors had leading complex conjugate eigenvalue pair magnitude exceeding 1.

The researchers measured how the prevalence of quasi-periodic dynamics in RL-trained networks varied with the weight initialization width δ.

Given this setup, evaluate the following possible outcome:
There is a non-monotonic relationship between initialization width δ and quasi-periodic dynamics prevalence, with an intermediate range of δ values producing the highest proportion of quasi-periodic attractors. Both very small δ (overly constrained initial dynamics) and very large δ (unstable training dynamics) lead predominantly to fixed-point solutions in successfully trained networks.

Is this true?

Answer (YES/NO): NO